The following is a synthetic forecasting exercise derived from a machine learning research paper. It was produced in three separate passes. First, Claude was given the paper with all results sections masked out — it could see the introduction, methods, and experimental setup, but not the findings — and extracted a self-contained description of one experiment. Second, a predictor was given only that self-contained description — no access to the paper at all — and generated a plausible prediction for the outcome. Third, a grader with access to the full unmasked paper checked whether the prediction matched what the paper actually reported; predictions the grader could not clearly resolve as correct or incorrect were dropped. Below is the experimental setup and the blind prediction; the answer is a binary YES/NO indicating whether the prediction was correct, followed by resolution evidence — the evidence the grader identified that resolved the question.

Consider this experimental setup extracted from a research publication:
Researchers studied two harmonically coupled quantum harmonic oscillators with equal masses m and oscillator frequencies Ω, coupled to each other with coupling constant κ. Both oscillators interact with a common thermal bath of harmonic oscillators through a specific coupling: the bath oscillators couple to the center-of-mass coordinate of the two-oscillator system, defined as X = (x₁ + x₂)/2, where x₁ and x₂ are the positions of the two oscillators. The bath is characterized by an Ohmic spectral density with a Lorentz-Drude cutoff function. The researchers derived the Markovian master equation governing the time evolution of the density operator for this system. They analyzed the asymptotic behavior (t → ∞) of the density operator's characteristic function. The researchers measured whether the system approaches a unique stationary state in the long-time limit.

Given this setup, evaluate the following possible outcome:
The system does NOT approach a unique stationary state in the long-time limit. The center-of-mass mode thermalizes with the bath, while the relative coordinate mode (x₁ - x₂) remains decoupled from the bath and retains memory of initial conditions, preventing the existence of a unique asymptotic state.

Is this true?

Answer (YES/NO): YES